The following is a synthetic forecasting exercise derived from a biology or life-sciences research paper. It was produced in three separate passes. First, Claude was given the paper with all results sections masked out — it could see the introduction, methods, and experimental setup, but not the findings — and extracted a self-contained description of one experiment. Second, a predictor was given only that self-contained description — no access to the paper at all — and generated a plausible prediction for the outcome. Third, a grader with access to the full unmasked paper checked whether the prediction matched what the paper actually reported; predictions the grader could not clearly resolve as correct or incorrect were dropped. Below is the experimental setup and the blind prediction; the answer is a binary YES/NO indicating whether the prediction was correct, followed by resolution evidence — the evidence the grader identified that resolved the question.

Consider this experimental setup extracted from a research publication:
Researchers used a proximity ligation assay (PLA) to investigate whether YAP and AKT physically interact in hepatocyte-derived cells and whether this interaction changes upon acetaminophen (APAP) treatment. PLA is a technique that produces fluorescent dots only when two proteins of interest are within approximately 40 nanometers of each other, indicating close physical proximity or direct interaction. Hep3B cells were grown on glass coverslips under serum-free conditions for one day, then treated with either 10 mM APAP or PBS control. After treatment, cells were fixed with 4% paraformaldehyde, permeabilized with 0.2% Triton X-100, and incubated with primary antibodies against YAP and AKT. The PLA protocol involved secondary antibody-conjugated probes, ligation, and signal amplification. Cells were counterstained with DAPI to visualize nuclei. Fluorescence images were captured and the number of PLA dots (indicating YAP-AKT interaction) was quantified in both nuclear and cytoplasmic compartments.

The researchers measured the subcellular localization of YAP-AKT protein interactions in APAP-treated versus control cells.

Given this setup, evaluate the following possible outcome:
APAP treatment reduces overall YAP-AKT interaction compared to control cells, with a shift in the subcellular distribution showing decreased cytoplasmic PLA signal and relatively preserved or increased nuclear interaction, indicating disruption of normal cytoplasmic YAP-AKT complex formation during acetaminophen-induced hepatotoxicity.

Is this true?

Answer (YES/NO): NO